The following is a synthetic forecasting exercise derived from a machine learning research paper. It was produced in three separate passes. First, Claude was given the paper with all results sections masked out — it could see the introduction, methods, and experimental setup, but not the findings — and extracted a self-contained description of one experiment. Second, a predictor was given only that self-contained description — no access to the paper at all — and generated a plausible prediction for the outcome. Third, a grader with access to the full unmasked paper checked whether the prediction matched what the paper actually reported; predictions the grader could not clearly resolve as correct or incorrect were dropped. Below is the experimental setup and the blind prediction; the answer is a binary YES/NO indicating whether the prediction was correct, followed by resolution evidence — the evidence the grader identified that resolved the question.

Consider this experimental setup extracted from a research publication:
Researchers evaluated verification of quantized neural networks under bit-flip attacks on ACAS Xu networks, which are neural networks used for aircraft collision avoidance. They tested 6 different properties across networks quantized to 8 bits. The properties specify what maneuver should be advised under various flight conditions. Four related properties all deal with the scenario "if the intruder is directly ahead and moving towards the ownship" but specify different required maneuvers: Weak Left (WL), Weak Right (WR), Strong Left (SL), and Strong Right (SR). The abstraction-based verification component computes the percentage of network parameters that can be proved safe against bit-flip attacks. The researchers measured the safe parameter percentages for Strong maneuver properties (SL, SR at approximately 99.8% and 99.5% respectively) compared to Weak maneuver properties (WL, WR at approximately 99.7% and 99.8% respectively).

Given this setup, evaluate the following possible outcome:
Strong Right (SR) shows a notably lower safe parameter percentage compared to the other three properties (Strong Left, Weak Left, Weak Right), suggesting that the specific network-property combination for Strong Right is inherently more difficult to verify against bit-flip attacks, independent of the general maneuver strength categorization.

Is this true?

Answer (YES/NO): NO